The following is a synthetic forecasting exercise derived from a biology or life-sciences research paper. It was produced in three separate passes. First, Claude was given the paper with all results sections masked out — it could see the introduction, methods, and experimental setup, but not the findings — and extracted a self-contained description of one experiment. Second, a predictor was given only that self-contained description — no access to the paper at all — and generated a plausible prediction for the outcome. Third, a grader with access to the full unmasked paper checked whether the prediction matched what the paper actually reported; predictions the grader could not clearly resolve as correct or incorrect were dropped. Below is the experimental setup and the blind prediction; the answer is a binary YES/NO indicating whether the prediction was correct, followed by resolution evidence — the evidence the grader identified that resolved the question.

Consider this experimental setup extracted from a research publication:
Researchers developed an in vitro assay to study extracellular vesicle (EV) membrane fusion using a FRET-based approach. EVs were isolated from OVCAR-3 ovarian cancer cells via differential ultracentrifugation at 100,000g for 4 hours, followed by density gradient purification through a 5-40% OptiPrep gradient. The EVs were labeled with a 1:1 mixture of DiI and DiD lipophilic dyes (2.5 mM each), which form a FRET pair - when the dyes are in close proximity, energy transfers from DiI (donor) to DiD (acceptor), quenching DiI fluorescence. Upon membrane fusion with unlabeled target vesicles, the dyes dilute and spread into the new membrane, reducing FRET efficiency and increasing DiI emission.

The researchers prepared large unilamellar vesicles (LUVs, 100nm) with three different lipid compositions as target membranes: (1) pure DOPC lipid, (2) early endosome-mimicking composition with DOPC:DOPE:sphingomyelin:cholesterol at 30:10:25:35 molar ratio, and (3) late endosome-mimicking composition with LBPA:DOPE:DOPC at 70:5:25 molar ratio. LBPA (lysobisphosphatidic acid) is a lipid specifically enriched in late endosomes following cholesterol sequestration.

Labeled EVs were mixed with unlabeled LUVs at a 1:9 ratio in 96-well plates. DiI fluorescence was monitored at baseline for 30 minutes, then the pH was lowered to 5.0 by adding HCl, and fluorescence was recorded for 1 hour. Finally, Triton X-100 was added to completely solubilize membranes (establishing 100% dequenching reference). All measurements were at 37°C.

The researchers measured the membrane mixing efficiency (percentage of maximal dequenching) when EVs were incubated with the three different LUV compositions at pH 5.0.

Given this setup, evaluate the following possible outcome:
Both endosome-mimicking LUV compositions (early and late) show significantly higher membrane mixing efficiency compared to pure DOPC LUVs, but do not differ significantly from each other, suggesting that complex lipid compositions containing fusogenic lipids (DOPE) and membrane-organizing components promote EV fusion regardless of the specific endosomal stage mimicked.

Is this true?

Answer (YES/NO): NO